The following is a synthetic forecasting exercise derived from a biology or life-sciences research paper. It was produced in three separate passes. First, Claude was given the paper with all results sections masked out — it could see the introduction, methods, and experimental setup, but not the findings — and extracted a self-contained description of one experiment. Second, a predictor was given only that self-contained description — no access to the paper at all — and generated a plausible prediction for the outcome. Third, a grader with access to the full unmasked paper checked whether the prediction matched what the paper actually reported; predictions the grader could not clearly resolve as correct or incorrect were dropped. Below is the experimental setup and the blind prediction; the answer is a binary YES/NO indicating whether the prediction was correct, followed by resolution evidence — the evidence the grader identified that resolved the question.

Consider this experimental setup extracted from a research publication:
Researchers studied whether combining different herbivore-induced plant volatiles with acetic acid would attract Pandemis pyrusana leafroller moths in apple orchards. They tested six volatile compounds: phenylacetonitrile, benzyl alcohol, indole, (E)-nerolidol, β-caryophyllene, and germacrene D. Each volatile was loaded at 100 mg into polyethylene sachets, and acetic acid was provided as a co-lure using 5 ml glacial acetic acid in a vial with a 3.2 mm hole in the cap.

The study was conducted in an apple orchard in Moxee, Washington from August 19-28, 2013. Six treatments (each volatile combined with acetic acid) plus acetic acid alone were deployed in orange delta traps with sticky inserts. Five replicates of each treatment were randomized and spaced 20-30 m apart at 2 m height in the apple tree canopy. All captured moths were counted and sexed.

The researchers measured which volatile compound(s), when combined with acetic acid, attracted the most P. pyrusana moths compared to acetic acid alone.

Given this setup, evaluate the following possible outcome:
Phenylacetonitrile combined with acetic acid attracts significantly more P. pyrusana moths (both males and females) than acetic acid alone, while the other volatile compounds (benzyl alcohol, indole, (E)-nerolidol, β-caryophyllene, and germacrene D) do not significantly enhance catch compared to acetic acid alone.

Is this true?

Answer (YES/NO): NO